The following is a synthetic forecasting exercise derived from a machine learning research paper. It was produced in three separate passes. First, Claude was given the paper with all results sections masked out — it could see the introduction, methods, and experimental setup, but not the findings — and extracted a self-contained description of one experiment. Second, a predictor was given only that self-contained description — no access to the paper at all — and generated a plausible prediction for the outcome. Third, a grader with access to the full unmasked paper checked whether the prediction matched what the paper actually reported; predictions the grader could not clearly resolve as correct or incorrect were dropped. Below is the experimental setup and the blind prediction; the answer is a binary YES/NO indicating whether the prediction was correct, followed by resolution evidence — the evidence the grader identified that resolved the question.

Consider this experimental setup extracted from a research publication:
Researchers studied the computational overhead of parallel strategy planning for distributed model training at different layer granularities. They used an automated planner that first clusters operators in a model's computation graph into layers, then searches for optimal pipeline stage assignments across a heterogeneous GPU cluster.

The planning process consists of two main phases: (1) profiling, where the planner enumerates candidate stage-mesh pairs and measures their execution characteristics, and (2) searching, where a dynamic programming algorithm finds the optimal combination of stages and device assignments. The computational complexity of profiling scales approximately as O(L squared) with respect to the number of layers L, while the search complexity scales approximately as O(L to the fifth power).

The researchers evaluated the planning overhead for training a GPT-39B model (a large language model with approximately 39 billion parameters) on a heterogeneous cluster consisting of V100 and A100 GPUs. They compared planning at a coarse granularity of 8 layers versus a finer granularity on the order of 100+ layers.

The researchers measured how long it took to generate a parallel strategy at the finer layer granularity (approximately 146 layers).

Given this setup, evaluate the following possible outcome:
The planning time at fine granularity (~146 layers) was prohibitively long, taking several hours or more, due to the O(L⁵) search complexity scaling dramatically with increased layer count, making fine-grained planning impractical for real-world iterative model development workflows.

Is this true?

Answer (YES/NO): NO